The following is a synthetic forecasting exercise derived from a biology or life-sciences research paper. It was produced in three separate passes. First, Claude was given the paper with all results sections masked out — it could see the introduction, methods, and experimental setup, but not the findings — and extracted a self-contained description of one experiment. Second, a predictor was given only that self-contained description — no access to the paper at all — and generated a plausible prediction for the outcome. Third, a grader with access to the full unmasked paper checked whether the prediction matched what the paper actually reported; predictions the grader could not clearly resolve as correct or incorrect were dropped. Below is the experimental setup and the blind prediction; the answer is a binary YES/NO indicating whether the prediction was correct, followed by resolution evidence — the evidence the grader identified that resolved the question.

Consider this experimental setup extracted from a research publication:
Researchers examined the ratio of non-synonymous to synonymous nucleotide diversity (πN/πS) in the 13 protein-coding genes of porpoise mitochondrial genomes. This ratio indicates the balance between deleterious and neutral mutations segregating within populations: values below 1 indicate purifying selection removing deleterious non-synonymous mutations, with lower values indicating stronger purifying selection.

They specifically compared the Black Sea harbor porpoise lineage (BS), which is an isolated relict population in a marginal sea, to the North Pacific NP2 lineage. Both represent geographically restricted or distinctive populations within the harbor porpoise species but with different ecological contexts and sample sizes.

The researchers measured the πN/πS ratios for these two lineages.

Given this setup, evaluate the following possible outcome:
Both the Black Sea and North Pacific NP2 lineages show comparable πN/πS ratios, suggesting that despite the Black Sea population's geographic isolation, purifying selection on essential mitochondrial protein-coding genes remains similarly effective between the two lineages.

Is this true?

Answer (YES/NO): NO